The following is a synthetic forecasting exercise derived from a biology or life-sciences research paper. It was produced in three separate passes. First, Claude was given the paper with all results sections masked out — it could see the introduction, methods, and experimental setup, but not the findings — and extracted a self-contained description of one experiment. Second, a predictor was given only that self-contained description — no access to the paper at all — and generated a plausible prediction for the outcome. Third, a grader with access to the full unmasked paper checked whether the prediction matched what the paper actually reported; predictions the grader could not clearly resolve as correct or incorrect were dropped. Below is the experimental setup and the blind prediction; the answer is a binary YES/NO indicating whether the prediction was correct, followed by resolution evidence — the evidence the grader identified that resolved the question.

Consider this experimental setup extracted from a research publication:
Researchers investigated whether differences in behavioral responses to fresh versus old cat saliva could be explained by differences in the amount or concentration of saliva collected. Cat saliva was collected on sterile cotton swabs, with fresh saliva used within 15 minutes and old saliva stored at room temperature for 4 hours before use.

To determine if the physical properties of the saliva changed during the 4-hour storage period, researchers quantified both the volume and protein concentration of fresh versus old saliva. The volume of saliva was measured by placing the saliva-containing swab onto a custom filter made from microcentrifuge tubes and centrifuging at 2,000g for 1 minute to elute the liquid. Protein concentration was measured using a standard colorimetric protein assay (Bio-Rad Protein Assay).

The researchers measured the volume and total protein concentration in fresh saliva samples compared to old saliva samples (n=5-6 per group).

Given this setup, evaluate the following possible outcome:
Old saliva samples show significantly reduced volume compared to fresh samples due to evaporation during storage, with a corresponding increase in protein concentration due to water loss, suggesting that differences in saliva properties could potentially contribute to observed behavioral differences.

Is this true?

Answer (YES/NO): NO